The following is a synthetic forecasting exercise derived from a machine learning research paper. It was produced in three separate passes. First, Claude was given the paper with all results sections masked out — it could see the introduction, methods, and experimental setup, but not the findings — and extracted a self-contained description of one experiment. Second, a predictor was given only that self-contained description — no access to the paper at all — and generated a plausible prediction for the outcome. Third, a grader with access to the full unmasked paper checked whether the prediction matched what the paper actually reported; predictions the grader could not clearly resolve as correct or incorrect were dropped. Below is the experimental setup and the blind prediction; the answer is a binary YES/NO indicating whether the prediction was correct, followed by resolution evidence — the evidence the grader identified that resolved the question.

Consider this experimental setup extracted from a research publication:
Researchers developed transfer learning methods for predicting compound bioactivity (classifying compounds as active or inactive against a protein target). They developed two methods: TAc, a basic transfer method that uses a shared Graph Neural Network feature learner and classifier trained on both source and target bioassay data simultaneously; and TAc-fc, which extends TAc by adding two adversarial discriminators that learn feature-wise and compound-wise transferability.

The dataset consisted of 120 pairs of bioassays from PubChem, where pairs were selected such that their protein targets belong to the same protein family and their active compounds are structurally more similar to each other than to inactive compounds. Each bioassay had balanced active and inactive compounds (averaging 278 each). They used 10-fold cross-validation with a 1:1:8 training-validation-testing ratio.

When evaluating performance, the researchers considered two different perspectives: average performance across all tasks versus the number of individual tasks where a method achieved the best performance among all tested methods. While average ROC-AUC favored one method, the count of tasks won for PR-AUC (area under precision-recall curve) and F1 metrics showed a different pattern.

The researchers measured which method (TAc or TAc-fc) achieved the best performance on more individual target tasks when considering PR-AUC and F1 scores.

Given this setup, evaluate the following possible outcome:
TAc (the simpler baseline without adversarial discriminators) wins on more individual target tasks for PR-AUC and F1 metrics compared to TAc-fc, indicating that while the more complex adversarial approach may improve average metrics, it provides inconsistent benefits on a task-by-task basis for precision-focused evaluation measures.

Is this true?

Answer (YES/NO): NO